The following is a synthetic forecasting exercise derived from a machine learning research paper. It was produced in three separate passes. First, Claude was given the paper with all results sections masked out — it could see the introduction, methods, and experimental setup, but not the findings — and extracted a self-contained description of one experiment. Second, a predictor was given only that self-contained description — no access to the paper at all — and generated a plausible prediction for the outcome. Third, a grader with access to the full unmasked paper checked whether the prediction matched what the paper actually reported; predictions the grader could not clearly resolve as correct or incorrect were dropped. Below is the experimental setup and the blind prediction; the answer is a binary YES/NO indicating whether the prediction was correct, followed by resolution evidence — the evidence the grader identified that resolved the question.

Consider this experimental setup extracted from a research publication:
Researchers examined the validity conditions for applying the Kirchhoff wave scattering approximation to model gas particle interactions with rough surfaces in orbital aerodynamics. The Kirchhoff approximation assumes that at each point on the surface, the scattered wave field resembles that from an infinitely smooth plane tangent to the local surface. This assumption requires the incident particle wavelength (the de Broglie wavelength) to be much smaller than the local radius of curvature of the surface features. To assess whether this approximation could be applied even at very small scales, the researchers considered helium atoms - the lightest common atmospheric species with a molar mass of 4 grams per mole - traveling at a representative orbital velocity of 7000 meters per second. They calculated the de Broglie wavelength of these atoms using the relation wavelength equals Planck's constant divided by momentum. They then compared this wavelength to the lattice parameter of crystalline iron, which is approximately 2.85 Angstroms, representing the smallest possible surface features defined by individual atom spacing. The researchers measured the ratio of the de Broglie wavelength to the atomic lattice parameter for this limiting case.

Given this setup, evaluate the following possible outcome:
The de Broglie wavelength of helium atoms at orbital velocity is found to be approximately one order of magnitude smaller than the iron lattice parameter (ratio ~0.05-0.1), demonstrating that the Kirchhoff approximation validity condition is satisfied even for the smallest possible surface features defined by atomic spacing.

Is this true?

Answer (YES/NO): YES